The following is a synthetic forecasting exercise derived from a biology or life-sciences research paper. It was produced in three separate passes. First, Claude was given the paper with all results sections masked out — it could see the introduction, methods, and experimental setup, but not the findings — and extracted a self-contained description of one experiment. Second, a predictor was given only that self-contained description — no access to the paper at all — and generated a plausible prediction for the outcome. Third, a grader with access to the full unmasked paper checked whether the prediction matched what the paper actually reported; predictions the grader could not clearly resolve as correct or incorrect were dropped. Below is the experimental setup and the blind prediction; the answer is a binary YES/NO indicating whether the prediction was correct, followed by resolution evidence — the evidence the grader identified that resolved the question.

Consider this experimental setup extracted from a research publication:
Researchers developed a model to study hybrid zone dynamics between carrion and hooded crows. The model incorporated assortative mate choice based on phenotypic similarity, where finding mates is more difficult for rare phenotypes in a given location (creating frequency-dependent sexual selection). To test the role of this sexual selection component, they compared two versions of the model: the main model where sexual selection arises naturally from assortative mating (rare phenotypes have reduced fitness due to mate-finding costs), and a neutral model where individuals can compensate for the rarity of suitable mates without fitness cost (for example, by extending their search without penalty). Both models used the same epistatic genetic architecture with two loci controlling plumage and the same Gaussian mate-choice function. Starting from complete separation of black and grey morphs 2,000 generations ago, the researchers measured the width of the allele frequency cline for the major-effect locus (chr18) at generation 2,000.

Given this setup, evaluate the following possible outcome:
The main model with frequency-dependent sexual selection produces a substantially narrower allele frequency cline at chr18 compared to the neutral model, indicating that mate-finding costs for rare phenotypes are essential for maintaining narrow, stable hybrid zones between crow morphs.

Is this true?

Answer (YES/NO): YES